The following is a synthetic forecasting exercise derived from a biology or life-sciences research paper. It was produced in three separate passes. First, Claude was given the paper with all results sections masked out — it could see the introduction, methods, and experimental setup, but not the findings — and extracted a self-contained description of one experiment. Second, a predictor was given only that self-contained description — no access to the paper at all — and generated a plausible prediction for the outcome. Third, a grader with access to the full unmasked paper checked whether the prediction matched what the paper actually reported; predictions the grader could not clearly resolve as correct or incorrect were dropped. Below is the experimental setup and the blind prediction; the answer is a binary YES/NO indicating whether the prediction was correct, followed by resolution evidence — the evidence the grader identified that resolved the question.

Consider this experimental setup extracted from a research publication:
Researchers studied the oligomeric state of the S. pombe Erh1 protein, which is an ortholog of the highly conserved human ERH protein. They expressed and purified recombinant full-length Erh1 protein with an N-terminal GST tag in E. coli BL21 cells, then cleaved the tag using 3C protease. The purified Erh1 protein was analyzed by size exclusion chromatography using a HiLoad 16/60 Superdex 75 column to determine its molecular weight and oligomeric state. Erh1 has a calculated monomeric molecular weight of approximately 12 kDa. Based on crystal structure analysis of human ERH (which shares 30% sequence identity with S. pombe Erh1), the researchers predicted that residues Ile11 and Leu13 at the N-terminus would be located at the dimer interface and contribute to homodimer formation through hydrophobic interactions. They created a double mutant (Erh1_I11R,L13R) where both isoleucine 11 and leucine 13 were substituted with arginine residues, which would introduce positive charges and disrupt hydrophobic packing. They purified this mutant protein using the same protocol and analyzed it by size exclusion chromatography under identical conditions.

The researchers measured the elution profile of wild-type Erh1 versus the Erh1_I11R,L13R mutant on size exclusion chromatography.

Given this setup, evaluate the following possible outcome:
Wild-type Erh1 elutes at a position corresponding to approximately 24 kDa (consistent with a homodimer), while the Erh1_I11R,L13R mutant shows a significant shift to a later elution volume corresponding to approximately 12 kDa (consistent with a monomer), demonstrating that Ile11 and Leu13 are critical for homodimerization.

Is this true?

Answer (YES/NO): YES